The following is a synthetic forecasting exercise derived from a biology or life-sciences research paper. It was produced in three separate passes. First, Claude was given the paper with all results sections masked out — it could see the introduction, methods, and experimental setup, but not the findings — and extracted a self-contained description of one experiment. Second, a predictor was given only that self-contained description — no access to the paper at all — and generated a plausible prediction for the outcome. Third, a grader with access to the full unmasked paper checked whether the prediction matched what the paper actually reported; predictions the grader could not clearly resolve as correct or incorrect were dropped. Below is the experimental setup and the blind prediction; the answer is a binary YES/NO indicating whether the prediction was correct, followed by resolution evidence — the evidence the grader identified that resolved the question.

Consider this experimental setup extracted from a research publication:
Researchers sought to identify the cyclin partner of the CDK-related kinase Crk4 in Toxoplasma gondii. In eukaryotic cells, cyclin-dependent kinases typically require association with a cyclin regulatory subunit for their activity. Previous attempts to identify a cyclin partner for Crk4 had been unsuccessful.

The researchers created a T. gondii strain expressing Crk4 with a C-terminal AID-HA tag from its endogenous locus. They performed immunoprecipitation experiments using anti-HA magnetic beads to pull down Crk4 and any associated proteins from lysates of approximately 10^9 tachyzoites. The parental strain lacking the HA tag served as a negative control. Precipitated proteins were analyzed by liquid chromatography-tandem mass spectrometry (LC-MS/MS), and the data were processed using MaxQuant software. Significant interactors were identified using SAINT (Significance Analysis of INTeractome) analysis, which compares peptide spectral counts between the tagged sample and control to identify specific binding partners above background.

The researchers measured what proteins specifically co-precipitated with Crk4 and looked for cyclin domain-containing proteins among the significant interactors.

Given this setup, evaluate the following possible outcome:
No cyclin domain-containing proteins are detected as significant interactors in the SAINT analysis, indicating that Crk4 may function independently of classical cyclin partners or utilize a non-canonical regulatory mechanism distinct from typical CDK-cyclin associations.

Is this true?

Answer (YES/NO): NO